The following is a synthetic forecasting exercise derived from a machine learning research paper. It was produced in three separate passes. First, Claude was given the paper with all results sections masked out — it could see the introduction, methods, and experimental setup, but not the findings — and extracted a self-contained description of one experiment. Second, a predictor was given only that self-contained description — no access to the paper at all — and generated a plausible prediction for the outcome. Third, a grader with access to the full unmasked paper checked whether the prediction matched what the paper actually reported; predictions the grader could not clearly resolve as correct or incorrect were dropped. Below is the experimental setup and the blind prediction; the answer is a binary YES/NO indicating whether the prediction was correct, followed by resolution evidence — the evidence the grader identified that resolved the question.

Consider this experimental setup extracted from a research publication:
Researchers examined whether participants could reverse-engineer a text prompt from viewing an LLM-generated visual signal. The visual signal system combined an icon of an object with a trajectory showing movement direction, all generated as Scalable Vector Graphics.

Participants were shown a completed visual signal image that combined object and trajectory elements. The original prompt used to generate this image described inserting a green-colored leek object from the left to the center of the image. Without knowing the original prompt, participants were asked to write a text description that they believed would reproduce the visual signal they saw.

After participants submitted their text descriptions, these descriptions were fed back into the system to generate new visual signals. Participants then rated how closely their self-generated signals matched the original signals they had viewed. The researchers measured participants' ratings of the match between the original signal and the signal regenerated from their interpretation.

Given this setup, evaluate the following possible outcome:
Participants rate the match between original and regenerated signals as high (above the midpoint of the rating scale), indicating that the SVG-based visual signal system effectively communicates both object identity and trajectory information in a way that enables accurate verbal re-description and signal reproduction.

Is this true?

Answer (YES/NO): YES